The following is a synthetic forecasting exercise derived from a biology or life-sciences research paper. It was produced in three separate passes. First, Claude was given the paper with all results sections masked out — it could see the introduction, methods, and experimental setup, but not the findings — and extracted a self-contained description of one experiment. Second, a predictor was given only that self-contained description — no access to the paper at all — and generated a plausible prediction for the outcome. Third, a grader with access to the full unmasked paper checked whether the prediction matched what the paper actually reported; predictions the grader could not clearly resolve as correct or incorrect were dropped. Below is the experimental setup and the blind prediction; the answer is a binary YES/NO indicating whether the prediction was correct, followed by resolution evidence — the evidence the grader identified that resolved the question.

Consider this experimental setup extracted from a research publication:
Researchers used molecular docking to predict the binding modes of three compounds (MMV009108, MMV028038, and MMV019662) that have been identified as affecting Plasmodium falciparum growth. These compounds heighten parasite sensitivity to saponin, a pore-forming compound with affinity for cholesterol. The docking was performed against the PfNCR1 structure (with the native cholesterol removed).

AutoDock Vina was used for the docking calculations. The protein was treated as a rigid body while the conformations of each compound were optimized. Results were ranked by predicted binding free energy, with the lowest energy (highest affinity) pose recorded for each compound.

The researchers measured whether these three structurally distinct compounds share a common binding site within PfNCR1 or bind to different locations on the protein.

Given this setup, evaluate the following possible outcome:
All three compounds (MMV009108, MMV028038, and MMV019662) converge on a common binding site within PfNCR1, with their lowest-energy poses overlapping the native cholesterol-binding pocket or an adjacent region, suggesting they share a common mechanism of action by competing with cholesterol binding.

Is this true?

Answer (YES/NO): NO